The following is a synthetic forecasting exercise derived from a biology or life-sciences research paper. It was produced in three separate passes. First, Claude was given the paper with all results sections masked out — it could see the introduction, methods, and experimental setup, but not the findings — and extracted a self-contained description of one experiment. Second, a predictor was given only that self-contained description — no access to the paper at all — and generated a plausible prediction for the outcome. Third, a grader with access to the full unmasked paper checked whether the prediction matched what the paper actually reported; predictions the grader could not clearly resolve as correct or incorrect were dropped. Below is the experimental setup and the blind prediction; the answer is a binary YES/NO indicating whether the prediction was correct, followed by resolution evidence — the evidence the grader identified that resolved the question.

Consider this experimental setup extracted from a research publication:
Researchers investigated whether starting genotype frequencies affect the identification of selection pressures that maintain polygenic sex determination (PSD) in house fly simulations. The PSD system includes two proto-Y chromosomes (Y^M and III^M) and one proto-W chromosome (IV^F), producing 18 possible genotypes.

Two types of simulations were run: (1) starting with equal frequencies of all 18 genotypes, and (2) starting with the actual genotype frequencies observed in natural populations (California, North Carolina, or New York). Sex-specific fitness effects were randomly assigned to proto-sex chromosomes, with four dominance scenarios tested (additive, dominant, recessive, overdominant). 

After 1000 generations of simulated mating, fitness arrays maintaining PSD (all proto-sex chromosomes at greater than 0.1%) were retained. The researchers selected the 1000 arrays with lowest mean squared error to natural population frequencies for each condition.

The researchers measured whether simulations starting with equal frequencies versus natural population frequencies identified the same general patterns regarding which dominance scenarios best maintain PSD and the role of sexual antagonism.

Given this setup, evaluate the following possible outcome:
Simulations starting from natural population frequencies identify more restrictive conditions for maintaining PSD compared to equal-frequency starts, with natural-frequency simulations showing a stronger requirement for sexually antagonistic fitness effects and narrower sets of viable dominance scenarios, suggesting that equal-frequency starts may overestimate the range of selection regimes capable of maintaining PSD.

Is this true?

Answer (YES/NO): NO